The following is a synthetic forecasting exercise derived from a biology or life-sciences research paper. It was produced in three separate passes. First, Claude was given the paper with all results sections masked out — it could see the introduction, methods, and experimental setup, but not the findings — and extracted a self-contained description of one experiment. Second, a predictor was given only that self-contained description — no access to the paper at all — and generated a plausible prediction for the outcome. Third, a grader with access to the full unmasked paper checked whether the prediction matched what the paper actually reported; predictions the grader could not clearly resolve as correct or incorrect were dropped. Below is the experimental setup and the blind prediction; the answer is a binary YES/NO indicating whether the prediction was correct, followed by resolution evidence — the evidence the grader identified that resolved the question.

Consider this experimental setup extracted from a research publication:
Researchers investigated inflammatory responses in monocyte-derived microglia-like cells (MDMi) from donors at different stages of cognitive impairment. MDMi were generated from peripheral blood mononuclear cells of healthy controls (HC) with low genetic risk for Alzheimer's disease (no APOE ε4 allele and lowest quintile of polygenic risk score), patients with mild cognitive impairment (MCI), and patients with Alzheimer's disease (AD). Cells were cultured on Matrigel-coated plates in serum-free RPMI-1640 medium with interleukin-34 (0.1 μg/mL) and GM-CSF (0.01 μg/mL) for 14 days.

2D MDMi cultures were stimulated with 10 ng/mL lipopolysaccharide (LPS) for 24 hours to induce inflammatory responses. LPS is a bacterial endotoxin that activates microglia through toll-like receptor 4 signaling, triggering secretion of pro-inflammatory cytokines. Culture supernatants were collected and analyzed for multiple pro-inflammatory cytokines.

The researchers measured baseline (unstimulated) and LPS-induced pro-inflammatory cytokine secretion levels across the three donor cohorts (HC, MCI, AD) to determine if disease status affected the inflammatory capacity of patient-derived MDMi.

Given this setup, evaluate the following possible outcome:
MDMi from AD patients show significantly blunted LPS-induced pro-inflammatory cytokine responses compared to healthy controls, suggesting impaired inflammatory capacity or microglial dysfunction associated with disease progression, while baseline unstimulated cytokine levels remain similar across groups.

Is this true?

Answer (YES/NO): NO